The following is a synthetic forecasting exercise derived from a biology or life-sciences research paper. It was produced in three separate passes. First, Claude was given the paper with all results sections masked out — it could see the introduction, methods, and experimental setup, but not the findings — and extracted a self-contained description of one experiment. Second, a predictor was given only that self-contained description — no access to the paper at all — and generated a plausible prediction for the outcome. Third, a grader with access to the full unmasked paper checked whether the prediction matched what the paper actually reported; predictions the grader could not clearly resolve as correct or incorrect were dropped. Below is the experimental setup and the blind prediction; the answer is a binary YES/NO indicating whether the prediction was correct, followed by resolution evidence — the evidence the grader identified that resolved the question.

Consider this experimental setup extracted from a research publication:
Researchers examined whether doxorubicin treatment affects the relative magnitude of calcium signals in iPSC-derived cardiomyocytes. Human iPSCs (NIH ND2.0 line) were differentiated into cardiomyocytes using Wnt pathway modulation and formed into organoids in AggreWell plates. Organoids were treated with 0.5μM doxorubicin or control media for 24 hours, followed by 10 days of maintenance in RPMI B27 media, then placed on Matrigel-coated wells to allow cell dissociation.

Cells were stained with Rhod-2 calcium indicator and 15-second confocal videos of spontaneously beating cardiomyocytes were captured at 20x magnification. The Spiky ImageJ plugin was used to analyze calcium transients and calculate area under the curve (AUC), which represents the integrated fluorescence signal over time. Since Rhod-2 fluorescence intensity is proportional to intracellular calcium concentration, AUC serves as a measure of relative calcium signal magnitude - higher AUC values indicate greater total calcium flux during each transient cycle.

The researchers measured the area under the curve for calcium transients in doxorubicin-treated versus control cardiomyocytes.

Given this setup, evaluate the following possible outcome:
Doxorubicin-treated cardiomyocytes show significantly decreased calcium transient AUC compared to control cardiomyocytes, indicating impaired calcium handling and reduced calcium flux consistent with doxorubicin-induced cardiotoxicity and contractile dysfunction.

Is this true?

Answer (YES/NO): NO